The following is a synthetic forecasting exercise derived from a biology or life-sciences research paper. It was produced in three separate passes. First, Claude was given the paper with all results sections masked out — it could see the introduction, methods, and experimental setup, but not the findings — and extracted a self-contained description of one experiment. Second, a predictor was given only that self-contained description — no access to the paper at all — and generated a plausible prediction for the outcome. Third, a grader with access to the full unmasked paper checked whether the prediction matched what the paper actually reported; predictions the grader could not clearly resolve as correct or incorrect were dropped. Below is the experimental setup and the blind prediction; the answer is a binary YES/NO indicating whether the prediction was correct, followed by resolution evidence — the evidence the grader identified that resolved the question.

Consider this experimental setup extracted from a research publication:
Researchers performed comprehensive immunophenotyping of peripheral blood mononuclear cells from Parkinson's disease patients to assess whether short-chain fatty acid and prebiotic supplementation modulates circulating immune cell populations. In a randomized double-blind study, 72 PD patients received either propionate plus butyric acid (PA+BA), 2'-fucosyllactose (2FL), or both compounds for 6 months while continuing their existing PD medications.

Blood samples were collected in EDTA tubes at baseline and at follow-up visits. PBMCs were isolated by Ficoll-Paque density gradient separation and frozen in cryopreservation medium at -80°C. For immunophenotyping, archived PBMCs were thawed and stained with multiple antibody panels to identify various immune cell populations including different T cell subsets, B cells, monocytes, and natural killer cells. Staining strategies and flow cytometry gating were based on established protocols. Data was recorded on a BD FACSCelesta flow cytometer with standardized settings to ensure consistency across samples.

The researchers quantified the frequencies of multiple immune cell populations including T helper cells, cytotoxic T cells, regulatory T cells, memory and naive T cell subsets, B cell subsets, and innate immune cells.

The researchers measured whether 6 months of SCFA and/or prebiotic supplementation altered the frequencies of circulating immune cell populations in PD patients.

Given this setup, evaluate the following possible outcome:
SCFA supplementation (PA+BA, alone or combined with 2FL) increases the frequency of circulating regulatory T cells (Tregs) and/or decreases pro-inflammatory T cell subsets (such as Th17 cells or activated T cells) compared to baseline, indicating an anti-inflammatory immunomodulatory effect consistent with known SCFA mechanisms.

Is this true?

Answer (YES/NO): NO